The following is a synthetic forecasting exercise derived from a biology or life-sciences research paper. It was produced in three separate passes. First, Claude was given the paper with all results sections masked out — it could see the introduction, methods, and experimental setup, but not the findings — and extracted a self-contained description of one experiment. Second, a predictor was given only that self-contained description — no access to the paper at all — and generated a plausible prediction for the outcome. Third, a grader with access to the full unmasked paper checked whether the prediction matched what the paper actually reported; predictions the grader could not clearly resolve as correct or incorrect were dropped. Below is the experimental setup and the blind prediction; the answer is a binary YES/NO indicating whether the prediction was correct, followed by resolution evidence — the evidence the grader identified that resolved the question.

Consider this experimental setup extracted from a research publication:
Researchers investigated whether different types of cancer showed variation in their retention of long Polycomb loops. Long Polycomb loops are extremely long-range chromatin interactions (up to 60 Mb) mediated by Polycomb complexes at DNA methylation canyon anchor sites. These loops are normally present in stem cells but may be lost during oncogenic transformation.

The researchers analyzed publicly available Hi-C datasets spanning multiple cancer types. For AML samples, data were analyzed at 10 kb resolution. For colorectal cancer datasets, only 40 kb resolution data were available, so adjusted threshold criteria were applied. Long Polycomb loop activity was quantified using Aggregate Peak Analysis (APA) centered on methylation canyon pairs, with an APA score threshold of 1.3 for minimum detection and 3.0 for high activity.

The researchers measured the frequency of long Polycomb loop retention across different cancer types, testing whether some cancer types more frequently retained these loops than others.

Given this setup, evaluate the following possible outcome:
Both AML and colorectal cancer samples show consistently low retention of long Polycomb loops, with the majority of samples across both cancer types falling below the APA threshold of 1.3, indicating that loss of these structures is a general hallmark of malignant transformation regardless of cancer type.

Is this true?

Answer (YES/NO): NO